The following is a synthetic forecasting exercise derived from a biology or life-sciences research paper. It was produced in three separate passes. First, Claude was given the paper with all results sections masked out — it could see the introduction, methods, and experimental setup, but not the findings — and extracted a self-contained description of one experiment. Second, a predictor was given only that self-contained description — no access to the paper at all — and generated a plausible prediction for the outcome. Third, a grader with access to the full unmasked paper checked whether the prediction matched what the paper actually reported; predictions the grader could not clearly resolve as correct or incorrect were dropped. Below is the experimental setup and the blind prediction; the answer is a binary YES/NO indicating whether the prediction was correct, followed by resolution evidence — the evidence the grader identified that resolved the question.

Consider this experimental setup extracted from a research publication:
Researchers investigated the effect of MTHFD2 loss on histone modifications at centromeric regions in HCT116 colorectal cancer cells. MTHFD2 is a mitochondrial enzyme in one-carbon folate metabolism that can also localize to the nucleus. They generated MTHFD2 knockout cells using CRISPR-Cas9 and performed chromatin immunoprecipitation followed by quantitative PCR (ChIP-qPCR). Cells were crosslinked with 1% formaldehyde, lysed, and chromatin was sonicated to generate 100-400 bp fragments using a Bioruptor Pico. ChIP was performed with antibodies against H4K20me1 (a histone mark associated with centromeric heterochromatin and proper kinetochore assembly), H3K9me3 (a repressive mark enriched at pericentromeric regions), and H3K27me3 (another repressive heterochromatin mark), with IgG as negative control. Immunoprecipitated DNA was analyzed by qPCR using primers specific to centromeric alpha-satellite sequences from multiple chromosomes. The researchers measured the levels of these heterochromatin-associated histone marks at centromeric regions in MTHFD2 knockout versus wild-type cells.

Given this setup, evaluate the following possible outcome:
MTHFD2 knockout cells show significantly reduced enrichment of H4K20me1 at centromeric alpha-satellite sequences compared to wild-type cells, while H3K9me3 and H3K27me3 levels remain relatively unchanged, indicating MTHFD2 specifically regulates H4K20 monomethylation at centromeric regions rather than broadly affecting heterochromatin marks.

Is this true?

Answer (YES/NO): NO